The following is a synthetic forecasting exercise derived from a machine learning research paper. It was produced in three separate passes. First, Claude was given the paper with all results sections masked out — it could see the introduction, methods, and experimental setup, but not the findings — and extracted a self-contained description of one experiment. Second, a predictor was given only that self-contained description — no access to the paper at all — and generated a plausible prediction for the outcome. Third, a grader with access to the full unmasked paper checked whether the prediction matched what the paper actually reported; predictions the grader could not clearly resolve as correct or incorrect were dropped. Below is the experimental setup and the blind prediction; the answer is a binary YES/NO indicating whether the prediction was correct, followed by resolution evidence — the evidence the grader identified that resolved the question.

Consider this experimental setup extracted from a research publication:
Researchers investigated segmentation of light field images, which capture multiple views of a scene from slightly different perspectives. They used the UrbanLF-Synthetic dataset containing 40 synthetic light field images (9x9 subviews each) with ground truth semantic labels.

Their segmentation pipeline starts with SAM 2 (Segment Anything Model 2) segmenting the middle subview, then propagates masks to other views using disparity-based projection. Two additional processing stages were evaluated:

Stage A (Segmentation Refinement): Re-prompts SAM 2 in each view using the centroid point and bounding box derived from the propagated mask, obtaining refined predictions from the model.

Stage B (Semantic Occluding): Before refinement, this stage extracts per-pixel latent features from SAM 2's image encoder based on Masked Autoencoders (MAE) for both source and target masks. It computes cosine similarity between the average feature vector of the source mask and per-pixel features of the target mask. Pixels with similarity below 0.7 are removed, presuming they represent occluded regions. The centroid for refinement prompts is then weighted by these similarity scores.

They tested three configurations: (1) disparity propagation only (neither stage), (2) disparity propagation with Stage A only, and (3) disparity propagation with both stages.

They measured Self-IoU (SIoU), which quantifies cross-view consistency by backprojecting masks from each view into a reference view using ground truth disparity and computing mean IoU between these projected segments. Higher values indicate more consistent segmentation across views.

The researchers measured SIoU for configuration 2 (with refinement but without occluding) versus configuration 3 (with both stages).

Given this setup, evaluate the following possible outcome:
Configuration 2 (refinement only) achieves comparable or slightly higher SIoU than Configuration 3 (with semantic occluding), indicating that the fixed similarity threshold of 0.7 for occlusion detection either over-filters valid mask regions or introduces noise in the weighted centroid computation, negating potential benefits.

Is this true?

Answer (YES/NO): NO